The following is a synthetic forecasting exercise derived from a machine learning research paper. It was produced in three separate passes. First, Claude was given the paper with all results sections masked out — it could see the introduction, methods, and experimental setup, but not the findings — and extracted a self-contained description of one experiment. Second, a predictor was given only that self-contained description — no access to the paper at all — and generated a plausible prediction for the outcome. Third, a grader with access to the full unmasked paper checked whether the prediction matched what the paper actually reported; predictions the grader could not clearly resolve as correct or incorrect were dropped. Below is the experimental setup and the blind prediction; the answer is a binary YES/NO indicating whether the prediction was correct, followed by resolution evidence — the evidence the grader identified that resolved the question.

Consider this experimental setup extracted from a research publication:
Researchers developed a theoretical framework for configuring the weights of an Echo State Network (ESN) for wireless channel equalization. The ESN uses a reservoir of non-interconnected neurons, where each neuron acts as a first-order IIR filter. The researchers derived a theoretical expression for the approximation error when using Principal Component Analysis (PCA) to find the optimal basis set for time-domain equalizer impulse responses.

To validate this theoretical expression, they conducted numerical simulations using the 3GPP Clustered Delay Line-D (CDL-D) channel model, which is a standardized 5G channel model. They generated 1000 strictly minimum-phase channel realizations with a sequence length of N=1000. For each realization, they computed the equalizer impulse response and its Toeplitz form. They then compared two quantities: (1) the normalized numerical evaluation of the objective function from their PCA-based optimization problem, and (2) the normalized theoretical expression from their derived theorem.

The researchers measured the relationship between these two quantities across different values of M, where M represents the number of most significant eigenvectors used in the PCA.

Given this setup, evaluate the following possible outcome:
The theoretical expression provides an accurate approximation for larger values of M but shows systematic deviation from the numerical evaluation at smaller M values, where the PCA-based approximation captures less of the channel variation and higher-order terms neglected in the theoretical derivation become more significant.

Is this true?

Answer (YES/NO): NO